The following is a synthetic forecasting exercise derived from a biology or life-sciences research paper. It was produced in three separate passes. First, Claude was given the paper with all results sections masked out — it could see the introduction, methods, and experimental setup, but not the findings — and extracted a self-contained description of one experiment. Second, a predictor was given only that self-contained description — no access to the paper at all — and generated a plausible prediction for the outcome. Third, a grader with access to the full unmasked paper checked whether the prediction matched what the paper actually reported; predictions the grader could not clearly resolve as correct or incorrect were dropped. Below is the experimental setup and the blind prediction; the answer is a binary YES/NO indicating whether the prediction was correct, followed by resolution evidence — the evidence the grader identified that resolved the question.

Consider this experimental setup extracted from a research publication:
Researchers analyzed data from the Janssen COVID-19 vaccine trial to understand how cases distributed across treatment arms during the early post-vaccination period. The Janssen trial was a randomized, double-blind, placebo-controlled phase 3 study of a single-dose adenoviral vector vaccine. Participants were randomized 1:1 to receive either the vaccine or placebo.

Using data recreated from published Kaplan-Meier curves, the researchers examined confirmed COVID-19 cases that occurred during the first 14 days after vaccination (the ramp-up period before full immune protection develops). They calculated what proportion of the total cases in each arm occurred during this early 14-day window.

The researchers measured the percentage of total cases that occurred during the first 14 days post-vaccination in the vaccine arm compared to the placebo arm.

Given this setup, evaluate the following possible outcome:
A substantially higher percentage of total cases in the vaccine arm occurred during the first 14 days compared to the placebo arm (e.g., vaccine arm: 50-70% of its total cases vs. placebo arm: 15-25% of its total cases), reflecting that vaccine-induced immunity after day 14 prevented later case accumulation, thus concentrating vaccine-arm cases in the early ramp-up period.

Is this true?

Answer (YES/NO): NO